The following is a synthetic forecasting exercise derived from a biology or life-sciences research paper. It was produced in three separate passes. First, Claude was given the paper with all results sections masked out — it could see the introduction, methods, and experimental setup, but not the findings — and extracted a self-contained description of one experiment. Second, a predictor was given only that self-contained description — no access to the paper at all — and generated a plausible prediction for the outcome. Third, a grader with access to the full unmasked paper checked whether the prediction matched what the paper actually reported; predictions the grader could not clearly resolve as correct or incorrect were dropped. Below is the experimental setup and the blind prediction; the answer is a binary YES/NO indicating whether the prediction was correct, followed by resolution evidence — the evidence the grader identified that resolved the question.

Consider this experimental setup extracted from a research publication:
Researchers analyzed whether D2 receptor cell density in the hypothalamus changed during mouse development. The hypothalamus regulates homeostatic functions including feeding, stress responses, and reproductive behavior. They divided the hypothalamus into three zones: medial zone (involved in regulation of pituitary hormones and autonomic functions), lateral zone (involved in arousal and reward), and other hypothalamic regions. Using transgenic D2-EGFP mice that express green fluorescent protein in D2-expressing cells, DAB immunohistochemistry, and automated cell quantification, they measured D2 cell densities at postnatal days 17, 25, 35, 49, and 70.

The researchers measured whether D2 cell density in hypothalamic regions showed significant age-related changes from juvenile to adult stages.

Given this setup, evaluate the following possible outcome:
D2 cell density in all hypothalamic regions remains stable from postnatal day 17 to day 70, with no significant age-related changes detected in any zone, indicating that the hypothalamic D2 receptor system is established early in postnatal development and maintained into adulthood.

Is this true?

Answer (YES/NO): NO